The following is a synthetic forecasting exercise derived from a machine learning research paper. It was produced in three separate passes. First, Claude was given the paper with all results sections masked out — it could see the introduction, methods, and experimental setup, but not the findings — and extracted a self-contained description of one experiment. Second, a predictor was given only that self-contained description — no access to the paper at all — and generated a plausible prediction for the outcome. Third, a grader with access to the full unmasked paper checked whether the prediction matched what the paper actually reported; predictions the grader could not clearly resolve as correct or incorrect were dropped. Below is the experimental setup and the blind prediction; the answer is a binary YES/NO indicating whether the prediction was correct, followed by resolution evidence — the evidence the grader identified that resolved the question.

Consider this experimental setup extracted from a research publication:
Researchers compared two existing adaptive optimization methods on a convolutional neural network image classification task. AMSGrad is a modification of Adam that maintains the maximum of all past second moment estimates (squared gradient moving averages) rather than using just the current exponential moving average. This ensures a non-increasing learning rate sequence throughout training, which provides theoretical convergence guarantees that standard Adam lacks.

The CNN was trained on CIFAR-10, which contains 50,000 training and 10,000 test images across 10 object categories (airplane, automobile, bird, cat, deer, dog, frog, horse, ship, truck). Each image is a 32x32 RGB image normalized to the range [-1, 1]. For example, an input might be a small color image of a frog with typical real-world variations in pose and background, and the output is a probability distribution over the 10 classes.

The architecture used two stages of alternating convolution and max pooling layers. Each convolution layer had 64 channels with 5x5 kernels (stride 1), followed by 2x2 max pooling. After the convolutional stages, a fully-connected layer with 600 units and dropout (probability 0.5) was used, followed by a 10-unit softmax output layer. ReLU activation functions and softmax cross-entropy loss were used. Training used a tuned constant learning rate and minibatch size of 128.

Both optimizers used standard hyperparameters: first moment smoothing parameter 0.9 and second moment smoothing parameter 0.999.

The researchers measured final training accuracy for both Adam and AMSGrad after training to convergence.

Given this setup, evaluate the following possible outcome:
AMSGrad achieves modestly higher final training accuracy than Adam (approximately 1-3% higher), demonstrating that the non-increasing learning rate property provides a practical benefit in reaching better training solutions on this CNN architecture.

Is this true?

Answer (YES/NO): NO